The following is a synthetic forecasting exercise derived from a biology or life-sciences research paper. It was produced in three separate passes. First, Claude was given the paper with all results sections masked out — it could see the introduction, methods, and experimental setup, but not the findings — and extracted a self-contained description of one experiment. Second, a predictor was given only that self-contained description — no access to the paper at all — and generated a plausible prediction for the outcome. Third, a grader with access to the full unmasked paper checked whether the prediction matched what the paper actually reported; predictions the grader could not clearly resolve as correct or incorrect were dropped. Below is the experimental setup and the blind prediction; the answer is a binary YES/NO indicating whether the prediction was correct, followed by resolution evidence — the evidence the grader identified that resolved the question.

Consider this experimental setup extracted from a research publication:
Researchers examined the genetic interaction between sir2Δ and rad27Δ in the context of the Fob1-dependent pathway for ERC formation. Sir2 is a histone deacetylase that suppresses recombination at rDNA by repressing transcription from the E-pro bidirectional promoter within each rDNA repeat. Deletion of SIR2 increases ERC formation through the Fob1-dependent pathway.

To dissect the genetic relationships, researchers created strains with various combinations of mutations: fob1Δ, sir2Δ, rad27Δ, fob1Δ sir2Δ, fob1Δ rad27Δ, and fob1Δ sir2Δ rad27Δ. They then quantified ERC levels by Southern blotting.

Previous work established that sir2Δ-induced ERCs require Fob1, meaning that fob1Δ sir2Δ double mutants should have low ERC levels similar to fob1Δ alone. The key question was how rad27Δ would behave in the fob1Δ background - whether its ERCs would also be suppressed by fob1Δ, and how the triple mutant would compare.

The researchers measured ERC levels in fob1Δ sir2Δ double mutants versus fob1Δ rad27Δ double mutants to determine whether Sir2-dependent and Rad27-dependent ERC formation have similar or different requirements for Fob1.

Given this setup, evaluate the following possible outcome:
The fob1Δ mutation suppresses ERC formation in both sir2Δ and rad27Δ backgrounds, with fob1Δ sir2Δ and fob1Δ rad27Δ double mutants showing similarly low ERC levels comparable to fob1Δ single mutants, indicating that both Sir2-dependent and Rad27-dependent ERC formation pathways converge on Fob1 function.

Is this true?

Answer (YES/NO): NO